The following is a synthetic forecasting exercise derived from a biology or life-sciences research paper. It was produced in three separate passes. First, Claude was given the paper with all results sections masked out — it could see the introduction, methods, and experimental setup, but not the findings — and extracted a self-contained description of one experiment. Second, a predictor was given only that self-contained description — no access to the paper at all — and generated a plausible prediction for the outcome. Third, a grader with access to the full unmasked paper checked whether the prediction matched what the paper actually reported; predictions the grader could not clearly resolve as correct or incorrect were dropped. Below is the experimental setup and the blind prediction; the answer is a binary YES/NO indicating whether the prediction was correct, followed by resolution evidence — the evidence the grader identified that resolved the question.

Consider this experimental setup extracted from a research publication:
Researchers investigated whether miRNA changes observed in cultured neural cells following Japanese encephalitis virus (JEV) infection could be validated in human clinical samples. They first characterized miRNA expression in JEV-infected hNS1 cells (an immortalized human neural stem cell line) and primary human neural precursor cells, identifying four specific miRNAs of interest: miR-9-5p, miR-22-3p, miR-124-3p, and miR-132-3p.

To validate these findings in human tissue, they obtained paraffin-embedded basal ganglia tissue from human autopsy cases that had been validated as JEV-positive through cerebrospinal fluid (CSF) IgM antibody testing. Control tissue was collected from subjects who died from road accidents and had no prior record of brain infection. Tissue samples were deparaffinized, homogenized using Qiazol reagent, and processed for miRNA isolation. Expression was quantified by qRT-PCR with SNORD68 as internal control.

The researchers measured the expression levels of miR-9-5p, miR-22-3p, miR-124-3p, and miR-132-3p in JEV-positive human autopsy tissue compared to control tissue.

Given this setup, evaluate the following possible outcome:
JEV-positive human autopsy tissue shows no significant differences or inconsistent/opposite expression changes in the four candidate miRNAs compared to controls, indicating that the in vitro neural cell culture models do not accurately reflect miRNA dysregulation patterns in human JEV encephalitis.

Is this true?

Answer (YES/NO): NO